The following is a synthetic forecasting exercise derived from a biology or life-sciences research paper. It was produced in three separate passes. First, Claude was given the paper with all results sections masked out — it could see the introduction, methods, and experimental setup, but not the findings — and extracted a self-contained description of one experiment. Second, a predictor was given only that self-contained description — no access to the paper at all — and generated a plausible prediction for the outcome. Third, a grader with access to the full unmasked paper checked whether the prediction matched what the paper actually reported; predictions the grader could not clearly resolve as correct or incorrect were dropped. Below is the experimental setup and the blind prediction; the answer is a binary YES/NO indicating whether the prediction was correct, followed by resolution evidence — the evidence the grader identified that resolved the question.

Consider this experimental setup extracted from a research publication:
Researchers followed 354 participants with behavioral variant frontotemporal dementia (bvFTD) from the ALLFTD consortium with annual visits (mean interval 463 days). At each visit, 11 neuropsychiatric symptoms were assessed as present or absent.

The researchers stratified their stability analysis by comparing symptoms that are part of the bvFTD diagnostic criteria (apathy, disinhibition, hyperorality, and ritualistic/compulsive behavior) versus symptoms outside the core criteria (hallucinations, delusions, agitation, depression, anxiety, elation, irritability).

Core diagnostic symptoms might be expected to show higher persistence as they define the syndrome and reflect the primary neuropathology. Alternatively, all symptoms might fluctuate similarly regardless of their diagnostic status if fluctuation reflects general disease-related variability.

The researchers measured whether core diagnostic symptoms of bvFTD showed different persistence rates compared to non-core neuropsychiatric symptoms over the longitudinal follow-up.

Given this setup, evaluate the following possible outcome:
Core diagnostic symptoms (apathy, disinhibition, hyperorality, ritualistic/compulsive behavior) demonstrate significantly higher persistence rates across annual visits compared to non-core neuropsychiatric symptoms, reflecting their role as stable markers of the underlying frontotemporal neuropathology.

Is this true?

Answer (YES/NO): YES